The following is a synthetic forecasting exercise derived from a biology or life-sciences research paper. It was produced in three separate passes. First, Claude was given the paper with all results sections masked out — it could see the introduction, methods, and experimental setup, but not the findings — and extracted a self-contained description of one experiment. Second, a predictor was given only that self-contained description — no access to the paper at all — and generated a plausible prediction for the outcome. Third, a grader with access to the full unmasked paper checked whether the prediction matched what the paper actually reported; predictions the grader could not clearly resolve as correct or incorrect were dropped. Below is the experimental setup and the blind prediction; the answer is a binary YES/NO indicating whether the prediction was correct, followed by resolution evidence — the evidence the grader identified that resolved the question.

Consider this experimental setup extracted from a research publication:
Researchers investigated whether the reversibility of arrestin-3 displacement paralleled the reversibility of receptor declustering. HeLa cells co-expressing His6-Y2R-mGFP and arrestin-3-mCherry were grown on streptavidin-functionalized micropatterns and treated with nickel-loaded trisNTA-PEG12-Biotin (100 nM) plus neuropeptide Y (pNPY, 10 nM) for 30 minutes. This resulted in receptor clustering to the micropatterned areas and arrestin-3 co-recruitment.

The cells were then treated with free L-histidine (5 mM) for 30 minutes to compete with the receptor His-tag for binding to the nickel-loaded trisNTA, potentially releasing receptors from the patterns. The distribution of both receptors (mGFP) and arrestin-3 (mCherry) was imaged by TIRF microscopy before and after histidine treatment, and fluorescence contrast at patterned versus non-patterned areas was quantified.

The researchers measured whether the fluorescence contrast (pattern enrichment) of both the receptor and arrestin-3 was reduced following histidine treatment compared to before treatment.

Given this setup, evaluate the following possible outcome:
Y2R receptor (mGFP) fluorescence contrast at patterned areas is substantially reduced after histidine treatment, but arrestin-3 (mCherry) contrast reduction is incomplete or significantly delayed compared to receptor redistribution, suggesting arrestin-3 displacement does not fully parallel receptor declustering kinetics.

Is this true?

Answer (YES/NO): NO